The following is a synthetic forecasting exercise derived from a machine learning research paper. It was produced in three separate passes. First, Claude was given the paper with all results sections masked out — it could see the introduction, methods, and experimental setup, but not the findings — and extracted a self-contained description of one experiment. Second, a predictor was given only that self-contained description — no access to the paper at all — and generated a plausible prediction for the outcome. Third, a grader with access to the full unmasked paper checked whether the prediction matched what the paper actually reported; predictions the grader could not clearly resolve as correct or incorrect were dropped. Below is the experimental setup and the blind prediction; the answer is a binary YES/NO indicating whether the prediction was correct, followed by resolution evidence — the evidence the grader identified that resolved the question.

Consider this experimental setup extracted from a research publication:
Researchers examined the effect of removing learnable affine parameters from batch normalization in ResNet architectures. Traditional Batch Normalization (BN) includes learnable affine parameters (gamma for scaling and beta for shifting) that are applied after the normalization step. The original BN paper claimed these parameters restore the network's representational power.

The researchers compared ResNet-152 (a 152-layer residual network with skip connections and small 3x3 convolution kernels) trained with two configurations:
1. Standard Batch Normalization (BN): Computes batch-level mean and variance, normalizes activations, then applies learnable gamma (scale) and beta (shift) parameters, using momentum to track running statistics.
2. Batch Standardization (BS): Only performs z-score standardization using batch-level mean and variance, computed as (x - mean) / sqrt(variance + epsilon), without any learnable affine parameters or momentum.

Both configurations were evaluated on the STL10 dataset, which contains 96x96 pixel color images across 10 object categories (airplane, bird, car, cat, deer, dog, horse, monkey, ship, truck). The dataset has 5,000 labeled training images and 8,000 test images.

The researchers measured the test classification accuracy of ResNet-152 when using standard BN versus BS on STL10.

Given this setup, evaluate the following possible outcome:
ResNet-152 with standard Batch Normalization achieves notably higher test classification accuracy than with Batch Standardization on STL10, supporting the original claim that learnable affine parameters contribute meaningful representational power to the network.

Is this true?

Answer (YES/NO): YES